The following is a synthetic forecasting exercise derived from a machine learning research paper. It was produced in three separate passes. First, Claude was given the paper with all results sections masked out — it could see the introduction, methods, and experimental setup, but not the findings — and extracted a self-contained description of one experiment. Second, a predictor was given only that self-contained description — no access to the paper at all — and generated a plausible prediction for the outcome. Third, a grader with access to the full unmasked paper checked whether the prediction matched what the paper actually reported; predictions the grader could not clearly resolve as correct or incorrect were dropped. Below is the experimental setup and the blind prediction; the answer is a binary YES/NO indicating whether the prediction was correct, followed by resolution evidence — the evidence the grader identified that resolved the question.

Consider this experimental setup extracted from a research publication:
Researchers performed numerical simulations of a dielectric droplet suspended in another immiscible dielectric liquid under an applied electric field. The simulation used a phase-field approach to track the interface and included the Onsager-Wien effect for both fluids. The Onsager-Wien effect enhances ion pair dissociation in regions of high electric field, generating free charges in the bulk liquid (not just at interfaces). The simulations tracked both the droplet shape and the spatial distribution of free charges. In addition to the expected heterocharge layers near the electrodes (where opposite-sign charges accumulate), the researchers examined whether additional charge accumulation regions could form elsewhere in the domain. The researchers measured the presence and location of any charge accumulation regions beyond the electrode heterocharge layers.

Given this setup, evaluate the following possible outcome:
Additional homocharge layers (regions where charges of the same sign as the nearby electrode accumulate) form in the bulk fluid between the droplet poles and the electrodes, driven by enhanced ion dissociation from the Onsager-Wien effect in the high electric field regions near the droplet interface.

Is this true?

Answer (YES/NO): NO